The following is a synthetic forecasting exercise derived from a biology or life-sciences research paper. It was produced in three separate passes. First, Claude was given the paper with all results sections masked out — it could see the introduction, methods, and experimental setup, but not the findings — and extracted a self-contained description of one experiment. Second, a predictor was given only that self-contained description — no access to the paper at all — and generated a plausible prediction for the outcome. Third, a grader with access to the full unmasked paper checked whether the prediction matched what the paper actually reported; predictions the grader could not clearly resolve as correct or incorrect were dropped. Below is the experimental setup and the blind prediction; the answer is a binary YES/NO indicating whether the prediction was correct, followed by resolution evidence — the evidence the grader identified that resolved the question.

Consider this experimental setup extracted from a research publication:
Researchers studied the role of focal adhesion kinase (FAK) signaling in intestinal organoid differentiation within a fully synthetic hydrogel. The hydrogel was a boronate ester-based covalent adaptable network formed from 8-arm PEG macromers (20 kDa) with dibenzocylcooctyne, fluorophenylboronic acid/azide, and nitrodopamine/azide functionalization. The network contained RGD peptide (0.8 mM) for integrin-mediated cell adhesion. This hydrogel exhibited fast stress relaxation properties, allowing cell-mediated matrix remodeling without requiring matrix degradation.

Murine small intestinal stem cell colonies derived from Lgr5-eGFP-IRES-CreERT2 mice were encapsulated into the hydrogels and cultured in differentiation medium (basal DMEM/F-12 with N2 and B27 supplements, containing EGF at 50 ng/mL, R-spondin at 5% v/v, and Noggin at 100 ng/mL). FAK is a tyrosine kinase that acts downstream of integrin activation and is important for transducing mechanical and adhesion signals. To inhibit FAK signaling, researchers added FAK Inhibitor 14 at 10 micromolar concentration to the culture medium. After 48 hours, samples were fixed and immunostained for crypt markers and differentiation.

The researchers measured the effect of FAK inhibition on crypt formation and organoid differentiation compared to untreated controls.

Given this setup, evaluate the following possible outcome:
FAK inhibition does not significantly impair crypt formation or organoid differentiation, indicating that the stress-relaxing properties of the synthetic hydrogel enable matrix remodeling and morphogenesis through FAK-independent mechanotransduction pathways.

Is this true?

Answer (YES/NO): NO